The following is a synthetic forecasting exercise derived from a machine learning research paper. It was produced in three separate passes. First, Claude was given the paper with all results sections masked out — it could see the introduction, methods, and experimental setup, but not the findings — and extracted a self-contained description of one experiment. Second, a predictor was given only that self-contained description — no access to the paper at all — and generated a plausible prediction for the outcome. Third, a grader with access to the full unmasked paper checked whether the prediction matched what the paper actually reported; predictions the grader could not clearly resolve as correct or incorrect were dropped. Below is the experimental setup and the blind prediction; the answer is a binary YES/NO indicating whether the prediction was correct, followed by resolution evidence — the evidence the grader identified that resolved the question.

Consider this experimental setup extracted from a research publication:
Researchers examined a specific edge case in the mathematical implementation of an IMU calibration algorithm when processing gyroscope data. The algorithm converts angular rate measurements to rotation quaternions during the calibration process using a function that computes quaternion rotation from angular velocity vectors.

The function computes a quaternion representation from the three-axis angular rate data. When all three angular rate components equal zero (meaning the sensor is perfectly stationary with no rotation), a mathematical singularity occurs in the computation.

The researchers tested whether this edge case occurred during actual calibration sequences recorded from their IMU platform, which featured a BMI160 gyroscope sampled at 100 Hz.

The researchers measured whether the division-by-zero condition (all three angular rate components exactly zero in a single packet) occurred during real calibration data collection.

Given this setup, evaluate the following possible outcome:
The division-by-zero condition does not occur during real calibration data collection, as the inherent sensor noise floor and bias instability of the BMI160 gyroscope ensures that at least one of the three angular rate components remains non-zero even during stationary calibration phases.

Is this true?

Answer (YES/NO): NO